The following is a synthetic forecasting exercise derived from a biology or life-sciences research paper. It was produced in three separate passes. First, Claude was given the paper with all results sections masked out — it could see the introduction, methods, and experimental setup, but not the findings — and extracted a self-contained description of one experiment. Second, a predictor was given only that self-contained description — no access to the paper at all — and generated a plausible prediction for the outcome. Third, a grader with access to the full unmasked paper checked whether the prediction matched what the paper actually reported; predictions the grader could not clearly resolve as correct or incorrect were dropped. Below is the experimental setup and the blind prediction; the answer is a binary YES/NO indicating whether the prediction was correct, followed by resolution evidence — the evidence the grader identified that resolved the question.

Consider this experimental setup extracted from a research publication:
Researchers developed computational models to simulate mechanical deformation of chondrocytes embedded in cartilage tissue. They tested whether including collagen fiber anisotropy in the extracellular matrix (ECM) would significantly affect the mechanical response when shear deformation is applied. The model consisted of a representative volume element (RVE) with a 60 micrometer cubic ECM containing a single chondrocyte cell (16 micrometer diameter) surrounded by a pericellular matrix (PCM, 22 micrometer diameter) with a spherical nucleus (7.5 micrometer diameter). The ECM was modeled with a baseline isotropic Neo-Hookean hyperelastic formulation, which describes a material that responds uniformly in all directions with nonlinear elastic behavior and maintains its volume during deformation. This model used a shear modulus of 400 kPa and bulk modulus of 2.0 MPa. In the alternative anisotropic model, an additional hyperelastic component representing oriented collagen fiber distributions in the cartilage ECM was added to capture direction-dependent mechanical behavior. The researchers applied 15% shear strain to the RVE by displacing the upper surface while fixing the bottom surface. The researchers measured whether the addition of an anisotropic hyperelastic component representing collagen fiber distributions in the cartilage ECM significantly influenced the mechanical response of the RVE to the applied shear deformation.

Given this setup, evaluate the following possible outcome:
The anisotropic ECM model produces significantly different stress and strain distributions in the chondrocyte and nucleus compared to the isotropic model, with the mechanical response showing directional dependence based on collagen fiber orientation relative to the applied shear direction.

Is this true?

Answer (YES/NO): NO